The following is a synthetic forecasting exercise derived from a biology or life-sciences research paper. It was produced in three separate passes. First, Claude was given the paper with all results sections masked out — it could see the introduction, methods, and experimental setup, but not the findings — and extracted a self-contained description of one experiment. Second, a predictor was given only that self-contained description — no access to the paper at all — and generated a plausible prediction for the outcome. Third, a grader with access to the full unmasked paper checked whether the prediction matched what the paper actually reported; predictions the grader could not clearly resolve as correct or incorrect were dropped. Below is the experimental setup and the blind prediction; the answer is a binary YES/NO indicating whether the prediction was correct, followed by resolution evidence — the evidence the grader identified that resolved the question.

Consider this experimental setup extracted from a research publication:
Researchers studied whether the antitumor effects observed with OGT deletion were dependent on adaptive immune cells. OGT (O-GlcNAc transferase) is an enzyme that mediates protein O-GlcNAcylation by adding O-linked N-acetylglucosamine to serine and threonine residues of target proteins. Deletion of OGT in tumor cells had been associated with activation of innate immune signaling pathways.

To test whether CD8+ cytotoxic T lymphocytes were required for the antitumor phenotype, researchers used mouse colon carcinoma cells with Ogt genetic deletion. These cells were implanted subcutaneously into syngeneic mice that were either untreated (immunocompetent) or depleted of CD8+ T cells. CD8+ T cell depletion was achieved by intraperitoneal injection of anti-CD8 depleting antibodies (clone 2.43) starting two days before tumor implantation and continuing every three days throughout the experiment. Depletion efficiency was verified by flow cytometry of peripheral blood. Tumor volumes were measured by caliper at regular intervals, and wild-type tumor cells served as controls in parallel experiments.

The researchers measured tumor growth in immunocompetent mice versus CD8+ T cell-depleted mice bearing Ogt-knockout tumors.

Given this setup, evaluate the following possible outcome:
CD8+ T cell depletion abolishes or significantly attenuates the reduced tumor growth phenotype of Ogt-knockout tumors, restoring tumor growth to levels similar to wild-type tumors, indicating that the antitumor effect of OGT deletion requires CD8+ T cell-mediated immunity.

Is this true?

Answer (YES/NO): YES